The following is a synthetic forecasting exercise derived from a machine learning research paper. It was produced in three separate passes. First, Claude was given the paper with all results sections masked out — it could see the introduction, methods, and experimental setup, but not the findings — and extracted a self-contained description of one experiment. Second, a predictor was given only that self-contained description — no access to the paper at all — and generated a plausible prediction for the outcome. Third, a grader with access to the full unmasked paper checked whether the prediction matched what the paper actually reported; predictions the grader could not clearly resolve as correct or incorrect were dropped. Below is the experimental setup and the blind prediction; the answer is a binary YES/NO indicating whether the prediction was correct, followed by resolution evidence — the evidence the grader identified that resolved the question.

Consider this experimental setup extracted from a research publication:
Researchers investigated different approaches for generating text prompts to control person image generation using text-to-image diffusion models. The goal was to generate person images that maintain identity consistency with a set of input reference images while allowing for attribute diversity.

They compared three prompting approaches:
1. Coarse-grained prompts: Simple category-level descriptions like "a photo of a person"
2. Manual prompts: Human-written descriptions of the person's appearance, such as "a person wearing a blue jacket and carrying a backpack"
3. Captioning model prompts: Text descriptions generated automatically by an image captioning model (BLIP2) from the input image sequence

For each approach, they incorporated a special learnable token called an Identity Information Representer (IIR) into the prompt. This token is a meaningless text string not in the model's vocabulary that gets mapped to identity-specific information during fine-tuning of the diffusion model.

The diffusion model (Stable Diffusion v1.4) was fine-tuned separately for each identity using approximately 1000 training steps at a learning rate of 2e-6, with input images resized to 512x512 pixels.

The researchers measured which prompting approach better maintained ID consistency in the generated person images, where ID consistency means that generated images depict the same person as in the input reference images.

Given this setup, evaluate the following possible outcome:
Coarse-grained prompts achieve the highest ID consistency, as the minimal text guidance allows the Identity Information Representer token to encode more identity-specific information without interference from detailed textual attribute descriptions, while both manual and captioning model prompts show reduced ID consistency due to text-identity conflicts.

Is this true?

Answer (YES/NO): NO